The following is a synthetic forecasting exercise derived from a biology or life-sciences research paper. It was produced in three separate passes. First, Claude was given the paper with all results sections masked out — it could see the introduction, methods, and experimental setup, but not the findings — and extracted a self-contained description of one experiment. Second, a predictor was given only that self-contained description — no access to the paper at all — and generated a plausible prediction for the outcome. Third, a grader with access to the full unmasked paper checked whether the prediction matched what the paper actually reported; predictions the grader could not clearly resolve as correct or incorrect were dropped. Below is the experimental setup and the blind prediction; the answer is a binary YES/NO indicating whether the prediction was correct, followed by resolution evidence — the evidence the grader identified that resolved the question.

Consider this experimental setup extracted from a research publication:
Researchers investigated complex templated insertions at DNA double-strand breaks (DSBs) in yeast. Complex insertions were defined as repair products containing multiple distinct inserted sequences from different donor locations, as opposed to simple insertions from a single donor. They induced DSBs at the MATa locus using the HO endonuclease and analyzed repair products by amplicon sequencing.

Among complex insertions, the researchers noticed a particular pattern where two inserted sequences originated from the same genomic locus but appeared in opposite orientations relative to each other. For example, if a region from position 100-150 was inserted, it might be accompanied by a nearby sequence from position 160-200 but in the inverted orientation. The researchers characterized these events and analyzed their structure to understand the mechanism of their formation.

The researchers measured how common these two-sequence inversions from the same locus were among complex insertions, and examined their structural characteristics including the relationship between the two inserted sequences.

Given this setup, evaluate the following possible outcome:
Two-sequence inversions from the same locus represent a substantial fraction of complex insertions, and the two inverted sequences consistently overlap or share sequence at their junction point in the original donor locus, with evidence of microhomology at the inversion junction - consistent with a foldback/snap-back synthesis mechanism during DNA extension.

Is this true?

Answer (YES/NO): NO